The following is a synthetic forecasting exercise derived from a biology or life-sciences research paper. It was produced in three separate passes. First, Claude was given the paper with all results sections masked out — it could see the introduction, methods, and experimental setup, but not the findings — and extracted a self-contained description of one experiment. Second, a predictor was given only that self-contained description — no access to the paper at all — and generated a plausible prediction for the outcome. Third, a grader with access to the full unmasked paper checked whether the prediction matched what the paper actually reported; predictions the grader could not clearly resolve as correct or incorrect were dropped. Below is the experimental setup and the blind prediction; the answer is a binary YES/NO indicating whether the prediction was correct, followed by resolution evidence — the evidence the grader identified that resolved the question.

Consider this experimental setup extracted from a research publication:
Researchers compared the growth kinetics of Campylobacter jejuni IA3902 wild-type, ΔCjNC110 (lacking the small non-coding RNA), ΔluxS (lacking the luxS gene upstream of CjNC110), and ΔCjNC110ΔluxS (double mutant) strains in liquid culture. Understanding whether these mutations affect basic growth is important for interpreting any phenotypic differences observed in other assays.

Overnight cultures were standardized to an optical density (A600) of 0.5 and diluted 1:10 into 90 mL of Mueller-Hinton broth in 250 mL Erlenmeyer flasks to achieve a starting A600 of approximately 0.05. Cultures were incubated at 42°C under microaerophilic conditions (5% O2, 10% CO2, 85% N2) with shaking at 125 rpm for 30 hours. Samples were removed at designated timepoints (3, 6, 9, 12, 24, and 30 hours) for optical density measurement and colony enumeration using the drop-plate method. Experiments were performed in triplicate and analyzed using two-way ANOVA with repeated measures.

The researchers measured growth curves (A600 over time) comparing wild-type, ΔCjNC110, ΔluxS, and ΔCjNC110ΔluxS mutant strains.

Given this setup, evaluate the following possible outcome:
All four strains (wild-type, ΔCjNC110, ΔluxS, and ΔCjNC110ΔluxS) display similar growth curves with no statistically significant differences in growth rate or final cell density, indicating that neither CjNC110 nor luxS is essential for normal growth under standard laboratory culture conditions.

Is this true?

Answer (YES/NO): NO